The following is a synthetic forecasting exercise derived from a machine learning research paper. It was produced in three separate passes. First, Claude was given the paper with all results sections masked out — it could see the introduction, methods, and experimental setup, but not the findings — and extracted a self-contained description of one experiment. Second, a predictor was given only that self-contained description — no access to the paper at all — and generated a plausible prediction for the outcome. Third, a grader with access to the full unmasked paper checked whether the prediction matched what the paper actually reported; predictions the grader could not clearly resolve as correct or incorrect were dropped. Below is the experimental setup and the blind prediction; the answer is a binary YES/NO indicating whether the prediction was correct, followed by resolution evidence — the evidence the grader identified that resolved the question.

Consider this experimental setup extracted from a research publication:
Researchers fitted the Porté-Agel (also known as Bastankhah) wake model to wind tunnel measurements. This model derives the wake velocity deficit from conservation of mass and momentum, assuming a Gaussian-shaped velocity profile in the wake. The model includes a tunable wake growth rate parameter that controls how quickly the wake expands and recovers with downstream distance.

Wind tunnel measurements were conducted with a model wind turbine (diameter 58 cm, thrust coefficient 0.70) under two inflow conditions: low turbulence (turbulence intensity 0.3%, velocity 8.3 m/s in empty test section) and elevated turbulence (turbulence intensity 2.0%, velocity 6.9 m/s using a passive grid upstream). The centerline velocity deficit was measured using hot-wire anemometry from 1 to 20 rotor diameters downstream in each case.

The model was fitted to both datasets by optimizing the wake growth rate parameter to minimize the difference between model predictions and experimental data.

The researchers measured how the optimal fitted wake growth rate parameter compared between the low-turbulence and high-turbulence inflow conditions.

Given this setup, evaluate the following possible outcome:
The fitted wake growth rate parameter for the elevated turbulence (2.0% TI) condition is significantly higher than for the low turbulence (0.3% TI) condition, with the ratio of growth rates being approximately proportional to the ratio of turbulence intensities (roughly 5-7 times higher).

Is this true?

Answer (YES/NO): NO